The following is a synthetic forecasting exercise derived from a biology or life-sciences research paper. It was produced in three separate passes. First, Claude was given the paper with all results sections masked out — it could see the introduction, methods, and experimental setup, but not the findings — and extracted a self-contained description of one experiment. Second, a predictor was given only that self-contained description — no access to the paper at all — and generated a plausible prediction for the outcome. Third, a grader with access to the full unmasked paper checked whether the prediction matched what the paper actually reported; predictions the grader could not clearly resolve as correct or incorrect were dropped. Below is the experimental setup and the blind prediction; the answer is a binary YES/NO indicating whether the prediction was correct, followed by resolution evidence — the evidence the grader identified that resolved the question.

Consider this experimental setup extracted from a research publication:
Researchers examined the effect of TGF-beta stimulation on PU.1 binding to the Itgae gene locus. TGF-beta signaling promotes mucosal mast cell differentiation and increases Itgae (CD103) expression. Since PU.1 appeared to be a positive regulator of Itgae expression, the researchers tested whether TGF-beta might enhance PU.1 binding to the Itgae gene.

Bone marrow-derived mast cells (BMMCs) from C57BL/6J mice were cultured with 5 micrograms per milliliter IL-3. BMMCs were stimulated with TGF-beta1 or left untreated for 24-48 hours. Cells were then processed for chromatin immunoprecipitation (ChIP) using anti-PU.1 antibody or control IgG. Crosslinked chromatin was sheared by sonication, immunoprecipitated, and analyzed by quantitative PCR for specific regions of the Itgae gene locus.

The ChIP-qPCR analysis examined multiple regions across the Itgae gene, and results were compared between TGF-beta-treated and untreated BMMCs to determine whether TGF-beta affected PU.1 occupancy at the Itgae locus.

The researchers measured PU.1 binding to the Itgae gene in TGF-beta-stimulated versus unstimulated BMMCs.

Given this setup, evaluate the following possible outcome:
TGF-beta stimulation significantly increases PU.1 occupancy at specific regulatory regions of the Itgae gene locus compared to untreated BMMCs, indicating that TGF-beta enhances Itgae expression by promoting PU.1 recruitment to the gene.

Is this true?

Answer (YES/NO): NO